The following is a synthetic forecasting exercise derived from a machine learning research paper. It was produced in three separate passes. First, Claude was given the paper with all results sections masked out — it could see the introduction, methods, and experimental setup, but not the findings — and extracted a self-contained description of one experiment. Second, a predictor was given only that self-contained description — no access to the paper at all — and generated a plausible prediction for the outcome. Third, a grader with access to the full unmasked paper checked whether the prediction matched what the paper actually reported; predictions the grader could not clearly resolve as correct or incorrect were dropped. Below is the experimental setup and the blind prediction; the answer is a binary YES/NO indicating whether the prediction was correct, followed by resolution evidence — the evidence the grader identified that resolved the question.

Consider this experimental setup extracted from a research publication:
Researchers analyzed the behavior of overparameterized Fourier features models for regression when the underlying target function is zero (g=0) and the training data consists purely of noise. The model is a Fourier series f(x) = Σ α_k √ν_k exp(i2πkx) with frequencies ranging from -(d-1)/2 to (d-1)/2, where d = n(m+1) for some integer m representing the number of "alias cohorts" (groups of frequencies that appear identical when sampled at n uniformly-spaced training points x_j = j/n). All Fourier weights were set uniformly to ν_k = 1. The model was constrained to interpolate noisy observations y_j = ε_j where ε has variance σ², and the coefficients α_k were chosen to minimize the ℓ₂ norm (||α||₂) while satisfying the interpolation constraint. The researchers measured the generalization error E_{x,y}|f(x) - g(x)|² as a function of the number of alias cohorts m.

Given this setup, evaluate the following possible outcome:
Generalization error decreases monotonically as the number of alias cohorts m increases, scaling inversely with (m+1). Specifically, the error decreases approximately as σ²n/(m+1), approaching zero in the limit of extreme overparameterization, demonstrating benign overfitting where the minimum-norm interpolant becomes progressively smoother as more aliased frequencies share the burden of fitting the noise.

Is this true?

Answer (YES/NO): NO